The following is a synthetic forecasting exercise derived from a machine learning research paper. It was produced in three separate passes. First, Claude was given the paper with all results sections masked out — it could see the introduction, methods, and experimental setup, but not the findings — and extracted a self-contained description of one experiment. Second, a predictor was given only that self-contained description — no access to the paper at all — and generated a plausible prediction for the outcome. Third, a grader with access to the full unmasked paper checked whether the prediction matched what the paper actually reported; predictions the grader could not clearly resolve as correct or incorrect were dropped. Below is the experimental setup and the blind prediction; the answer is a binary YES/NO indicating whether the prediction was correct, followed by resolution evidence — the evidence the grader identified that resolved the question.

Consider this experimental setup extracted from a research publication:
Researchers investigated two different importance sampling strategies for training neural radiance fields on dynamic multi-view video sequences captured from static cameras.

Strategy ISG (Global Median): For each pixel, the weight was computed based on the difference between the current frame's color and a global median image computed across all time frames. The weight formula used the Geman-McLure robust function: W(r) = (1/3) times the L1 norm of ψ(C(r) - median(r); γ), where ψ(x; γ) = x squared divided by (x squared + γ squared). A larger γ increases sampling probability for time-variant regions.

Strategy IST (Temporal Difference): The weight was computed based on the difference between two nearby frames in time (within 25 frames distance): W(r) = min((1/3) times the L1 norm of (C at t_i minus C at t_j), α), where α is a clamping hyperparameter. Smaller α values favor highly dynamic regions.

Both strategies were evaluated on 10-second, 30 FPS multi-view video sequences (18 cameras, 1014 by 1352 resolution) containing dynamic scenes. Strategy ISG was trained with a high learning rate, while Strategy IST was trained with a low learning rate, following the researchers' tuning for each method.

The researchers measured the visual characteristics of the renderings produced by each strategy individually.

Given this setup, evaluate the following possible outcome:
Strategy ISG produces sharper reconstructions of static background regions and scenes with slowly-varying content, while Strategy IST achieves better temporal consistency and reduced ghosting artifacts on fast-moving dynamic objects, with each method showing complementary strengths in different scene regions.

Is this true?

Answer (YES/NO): NO